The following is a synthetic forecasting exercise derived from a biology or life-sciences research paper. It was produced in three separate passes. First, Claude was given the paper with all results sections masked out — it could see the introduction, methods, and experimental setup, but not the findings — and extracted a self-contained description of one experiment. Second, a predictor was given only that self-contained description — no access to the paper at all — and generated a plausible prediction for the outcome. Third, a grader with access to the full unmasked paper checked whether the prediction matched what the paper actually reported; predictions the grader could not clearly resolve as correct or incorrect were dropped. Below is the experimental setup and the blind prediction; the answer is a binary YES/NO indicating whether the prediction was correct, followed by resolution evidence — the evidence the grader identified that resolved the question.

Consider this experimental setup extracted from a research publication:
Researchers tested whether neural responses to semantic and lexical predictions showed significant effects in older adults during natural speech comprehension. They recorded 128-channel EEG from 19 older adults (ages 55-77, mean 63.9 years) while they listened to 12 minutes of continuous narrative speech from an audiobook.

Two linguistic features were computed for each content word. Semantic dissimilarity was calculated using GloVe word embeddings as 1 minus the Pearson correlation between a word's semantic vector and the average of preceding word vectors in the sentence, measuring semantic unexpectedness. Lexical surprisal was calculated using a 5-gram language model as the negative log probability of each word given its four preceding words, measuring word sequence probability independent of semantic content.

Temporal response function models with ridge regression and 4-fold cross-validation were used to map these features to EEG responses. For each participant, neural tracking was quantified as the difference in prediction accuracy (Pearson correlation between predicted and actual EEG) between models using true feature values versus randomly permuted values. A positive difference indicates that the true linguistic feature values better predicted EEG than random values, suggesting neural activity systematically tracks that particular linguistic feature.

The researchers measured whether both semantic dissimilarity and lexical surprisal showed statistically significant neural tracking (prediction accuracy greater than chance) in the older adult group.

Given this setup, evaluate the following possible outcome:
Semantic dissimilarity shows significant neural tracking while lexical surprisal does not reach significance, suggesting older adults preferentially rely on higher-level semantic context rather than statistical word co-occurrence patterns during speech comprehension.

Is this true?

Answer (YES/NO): NO